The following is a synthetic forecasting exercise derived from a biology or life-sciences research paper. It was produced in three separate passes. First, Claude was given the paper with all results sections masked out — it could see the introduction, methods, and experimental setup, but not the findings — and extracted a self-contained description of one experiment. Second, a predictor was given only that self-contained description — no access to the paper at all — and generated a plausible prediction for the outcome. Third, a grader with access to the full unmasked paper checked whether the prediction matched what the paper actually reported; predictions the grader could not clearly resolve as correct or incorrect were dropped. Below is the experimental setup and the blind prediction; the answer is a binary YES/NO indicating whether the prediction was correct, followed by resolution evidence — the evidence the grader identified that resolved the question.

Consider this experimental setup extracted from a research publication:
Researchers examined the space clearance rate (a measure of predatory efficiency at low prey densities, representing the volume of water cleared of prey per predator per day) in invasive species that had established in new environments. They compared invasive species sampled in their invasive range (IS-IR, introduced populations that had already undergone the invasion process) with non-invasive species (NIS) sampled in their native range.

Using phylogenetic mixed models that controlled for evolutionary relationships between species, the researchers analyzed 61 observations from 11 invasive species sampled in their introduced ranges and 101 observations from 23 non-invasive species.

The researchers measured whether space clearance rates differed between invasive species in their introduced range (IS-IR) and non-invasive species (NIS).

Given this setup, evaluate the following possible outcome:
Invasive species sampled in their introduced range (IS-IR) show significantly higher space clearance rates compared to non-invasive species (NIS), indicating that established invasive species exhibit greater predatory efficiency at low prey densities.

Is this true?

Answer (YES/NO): NO